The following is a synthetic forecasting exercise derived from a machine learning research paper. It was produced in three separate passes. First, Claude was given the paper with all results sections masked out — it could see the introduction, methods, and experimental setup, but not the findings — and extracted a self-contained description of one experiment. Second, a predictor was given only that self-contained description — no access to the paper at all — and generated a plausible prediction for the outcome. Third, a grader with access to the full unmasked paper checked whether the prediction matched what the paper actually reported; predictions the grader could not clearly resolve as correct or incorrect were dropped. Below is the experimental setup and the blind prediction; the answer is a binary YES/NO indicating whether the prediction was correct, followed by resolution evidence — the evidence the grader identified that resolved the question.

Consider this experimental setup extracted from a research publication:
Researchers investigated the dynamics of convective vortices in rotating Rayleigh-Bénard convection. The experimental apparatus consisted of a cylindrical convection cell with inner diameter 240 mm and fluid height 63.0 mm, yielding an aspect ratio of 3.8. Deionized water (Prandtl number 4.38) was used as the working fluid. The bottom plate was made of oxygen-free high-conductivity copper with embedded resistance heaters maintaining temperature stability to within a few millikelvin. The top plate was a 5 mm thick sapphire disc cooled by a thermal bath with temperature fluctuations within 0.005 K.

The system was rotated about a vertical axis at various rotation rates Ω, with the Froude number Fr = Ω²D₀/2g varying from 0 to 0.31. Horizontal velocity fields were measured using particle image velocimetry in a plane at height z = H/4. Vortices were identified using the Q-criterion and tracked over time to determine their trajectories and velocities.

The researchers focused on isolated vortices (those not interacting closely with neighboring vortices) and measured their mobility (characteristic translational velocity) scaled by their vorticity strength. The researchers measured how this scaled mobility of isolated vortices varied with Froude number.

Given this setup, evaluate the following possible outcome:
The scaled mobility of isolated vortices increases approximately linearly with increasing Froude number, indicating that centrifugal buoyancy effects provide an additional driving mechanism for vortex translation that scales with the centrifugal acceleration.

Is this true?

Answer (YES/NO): NO